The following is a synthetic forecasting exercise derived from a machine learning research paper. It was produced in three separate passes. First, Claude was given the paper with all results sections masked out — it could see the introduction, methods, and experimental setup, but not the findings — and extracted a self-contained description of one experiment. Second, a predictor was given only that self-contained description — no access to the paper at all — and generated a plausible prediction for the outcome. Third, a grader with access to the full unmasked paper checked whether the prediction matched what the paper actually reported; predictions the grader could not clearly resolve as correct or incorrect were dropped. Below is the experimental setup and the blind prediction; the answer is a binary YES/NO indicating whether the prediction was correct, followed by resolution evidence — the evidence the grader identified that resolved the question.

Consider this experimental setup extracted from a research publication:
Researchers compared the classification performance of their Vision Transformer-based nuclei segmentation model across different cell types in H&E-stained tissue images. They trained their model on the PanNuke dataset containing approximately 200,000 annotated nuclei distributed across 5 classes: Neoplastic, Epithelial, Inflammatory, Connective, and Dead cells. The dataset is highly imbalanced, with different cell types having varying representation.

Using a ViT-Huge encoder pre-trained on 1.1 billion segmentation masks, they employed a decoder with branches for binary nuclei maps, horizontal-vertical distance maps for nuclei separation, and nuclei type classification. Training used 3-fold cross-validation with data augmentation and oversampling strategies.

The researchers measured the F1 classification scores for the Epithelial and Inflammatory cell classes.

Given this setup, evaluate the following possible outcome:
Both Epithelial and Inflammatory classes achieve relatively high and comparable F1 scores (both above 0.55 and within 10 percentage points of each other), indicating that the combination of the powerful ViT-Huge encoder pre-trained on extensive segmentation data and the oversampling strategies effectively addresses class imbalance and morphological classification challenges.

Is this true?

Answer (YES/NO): NO